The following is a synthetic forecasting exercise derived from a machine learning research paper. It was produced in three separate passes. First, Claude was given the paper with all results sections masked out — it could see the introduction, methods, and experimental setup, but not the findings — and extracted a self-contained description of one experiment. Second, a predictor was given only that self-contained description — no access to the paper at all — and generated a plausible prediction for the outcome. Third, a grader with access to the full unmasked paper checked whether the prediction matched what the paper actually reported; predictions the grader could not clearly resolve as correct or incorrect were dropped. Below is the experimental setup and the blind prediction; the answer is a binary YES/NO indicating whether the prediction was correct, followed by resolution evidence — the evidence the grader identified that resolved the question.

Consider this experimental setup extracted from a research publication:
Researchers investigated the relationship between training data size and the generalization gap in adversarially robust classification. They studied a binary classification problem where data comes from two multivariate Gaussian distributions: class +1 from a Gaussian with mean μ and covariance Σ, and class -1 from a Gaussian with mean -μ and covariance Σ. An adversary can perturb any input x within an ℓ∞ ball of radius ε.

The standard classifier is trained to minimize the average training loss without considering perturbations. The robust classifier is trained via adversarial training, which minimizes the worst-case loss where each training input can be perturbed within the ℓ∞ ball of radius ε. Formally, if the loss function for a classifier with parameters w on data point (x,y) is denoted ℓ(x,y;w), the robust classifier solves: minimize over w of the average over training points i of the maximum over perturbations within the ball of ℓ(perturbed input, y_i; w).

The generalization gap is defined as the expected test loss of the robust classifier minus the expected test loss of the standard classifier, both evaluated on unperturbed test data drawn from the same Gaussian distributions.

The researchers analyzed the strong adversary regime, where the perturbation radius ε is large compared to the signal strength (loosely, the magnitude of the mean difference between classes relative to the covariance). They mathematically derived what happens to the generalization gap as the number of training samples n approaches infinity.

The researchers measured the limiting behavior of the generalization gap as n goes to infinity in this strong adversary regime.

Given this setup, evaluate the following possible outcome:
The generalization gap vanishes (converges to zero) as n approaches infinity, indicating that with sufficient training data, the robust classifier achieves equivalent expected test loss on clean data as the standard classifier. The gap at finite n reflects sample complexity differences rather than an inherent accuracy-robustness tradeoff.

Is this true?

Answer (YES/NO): NO